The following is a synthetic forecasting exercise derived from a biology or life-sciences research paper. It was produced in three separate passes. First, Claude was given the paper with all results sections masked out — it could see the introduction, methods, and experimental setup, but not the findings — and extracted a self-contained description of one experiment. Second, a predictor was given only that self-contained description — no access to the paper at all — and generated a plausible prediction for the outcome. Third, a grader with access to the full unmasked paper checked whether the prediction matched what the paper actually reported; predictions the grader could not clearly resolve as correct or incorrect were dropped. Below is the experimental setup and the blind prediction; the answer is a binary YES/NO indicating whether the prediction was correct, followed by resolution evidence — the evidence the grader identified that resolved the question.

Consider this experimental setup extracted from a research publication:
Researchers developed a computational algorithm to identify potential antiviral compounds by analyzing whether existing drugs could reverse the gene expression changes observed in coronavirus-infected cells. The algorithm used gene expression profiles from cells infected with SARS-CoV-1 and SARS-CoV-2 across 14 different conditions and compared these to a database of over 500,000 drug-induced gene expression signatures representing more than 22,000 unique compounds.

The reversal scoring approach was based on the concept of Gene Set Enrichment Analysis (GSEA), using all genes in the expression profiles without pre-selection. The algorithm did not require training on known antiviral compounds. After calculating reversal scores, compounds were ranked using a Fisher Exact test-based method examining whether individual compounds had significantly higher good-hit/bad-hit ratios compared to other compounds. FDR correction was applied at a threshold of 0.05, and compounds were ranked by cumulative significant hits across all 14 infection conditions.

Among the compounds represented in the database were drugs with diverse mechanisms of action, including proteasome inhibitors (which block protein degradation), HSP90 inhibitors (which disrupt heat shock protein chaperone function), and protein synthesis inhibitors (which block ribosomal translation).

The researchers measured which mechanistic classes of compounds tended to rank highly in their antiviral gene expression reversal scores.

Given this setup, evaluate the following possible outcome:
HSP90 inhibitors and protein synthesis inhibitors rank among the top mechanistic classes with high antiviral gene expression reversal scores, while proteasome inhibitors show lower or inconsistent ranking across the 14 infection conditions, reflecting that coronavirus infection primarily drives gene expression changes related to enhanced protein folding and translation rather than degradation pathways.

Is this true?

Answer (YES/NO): NO